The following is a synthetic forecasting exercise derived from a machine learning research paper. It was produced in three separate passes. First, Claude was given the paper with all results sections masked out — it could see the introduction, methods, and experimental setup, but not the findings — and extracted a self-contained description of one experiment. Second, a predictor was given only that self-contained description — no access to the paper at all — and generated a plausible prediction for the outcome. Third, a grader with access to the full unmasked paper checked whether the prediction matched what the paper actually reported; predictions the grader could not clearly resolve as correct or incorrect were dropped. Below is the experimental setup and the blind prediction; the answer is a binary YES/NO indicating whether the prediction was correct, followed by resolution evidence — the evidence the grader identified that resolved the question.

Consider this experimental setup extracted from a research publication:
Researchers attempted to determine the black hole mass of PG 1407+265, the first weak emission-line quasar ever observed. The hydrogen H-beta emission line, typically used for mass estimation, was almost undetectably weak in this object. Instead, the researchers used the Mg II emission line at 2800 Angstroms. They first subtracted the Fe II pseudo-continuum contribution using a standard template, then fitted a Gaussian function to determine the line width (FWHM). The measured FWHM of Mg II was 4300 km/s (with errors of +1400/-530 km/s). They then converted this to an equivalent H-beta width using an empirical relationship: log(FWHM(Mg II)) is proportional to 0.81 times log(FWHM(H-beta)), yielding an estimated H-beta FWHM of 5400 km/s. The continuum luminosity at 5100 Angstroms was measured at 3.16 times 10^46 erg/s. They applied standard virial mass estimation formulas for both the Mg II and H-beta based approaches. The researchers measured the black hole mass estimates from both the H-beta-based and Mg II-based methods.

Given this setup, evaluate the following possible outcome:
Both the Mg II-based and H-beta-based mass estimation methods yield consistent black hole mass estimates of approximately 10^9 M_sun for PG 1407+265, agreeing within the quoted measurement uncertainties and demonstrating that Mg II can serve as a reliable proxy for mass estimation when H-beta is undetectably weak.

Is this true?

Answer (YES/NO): YES